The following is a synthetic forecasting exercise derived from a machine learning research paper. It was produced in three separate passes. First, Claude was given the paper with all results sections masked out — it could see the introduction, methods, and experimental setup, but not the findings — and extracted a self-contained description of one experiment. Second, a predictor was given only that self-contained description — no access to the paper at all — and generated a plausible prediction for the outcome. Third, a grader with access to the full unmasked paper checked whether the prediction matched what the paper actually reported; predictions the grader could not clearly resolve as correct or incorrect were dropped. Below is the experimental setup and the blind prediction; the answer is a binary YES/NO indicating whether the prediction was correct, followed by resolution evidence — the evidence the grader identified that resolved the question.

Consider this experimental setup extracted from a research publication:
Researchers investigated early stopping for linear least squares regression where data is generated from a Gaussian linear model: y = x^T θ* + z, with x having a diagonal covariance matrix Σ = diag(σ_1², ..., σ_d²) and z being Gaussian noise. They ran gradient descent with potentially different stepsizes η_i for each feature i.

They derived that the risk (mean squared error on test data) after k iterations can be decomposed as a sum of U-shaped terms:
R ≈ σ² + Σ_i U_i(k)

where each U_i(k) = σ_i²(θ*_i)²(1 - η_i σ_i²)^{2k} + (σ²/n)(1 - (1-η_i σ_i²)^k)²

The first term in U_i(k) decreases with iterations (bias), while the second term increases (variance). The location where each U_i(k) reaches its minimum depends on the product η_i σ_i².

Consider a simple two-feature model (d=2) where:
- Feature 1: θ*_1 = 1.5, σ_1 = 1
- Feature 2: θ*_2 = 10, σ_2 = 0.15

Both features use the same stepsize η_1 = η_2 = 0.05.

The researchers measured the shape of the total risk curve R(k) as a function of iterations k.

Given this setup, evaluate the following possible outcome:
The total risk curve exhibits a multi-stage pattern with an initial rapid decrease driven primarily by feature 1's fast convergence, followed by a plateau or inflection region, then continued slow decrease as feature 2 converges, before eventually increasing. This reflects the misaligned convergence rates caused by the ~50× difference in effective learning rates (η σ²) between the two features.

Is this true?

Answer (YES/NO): NO